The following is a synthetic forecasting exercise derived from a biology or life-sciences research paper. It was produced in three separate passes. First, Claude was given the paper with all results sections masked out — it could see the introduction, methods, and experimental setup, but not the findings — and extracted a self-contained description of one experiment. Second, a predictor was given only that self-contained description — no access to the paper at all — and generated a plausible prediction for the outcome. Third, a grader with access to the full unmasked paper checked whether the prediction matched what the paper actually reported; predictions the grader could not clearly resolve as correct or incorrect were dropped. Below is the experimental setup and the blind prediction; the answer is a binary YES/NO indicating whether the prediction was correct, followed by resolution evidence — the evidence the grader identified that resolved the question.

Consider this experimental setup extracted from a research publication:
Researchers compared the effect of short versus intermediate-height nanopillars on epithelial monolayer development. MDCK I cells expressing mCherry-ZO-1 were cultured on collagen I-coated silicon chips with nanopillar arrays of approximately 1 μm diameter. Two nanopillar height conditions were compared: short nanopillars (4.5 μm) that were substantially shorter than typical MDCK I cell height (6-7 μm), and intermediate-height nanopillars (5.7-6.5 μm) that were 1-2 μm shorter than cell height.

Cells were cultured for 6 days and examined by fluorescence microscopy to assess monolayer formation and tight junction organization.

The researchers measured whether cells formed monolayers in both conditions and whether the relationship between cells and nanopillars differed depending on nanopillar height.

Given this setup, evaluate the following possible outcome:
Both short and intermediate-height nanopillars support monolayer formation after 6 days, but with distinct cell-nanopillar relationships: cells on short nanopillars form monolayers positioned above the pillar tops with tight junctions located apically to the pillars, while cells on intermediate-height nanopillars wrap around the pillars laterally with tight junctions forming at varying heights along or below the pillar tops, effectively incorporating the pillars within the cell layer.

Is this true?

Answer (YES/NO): NO